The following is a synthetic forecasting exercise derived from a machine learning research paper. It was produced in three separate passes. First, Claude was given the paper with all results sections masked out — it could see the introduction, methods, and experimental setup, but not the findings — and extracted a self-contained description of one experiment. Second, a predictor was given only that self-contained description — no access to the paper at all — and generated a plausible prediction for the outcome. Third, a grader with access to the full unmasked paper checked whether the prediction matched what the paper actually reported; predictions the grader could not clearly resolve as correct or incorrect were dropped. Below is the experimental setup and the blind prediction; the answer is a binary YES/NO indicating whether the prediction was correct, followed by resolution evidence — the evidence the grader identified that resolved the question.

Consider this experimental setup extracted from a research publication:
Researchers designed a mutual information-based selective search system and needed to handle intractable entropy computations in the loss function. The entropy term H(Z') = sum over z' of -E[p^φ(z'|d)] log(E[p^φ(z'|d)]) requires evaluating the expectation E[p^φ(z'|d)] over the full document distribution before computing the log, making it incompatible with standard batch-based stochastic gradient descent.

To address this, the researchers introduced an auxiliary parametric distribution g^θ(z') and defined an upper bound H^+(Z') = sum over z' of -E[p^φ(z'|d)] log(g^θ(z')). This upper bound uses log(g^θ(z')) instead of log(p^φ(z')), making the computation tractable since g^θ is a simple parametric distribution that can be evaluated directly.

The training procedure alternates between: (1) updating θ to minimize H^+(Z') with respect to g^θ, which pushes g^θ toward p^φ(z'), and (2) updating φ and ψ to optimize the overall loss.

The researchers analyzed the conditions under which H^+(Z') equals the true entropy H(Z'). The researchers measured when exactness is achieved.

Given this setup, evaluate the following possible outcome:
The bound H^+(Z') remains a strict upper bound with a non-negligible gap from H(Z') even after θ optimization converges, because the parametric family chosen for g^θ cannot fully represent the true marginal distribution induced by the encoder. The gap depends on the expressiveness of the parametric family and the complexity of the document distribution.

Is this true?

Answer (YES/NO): NO